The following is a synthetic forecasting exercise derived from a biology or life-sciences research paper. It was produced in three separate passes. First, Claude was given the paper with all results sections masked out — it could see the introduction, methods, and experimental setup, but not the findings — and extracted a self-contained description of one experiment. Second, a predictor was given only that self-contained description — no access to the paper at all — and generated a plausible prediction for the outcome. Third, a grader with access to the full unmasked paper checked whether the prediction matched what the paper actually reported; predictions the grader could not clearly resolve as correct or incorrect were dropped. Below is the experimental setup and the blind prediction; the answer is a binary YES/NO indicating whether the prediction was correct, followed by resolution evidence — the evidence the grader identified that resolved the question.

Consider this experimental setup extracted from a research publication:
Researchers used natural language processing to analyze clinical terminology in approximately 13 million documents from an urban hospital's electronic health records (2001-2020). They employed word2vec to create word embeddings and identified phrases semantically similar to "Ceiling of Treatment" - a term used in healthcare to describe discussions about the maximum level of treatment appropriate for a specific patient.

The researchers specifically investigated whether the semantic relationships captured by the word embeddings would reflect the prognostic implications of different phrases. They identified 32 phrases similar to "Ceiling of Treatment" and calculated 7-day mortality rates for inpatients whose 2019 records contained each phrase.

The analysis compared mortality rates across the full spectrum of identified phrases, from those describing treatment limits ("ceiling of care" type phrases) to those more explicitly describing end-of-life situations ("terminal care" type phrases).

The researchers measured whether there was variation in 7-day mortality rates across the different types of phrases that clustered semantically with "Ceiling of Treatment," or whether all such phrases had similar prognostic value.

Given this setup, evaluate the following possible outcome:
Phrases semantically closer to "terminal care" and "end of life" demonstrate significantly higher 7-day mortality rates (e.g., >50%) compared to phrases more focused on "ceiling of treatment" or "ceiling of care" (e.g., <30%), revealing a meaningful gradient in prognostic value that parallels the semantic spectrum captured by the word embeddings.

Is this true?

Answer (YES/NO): YES